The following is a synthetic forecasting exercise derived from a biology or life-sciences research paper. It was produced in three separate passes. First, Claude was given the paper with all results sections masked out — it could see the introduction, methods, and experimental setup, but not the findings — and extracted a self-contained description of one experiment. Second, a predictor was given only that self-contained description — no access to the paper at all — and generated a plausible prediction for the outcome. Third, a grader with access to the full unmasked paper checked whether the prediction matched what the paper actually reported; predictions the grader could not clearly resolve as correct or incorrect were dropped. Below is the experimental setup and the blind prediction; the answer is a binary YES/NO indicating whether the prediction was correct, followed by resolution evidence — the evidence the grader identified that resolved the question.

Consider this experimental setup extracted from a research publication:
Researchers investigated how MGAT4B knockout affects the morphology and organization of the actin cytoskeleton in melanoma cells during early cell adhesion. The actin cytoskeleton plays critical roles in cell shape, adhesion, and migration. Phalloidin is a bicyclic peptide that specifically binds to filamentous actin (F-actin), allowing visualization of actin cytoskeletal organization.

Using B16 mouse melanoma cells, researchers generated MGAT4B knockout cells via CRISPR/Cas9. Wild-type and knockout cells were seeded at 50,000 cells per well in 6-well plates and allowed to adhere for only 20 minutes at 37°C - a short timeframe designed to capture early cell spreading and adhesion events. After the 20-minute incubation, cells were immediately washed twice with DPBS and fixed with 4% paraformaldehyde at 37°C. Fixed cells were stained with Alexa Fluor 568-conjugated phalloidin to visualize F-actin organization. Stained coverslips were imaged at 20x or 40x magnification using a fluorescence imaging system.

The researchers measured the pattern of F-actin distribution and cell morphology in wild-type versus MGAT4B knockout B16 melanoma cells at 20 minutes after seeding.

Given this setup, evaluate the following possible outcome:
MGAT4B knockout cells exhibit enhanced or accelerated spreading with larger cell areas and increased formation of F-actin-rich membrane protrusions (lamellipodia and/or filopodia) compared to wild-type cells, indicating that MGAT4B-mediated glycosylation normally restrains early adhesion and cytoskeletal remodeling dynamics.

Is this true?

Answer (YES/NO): NO